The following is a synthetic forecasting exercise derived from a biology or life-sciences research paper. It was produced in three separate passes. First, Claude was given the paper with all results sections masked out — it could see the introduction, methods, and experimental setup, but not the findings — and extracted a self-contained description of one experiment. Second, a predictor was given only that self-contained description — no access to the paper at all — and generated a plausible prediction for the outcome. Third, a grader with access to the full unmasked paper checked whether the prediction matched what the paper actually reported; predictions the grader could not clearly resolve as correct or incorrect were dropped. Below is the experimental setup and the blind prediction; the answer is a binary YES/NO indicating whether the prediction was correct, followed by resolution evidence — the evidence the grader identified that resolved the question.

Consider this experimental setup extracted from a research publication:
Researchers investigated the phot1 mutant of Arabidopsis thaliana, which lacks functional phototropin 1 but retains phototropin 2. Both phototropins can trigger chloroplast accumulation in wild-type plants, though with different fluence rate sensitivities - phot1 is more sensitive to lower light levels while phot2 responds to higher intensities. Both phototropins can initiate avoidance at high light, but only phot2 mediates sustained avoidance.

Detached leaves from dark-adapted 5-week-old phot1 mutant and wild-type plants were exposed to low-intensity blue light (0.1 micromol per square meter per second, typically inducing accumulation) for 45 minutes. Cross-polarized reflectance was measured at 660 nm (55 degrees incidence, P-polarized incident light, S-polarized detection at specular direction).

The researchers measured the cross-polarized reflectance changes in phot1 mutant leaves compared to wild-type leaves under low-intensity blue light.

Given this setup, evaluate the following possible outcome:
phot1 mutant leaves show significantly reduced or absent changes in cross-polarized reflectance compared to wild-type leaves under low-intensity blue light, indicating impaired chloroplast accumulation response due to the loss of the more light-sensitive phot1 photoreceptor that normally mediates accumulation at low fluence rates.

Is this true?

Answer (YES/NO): NO